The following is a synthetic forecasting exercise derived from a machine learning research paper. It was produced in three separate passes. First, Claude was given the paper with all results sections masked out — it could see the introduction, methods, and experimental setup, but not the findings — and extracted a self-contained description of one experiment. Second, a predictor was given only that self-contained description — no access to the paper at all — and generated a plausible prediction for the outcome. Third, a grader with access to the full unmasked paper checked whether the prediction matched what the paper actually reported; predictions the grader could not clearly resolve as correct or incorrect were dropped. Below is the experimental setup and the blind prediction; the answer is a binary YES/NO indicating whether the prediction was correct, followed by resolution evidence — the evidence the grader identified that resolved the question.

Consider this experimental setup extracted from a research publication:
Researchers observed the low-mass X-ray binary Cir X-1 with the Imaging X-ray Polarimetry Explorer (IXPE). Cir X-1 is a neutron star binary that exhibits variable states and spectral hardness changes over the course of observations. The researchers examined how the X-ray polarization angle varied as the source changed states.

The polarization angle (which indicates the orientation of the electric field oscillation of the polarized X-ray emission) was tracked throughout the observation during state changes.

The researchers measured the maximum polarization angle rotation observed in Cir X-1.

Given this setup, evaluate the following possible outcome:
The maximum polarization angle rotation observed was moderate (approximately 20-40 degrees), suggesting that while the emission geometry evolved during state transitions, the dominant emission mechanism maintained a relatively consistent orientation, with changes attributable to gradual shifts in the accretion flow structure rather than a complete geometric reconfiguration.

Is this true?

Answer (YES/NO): NO